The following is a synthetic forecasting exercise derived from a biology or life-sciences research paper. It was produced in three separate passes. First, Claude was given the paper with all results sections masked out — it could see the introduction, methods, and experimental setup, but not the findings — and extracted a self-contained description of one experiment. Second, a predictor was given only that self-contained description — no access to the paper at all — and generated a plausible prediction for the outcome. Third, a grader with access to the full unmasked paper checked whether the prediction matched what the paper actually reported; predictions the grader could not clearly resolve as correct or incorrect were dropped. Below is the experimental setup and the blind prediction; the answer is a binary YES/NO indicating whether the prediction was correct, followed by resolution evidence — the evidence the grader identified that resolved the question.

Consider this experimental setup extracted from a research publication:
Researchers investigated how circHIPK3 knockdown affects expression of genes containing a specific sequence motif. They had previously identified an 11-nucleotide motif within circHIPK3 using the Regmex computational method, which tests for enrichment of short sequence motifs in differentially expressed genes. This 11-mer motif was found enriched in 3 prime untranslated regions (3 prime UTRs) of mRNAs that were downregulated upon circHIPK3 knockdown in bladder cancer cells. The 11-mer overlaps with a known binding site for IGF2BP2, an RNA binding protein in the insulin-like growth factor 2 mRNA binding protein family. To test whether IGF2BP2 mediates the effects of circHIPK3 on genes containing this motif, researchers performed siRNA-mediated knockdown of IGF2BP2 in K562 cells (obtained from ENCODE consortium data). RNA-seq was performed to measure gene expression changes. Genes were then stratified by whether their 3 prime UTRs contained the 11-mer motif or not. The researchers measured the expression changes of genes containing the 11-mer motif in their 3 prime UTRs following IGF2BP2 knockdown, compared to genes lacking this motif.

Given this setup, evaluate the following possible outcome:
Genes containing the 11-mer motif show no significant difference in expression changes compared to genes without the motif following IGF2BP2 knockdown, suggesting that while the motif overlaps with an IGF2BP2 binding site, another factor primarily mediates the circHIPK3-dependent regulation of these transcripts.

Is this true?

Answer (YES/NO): NO